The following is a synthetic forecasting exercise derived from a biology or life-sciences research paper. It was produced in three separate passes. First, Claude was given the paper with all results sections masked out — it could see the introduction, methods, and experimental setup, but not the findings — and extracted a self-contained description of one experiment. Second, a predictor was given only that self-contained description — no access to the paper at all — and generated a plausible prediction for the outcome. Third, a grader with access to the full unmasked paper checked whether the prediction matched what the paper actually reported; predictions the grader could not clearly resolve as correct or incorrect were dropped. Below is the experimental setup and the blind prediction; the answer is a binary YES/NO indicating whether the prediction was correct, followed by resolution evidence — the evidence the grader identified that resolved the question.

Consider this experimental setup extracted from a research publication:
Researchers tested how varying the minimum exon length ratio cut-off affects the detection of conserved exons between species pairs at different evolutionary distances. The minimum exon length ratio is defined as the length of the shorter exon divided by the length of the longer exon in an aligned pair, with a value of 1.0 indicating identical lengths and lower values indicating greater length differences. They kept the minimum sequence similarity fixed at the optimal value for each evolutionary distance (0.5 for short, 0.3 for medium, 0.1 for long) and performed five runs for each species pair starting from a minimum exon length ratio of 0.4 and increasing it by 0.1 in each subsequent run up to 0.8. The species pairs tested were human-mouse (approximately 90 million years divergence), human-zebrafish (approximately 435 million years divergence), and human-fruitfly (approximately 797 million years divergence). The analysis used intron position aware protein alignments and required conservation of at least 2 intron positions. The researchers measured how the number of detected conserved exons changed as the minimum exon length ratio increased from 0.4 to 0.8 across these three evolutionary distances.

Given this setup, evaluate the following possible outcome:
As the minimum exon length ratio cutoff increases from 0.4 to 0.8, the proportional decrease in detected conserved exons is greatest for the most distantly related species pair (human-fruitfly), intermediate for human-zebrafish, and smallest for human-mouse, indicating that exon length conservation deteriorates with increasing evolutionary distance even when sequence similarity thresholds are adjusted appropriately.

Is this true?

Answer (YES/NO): NO